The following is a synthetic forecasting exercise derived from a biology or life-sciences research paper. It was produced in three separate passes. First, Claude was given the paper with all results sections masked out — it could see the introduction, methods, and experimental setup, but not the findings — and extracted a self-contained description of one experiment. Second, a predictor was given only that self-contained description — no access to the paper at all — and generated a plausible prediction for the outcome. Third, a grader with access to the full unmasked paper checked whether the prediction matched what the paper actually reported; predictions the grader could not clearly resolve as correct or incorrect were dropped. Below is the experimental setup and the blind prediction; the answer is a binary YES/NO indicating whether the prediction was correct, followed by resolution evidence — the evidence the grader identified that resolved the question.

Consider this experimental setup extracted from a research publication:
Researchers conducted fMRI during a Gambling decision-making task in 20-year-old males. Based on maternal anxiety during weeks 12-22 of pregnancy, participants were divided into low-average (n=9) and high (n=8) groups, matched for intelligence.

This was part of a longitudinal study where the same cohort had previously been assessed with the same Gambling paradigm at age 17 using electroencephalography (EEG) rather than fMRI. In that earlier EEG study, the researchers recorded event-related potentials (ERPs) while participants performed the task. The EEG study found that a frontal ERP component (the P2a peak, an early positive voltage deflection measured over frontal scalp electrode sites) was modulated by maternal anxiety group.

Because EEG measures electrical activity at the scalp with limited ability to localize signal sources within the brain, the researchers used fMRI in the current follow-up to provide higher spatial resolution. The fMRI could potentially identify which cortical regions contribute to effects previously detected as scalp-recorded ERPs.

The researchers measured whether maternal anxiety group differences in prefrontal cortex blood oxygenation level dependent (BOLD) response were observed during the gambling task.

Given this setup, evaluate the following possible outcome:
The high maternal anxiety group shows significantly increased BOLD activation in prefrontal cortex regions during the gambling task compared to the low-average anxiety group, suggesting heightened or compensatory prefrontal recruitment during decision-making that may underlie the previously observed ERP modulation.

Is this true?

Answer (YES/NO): YES